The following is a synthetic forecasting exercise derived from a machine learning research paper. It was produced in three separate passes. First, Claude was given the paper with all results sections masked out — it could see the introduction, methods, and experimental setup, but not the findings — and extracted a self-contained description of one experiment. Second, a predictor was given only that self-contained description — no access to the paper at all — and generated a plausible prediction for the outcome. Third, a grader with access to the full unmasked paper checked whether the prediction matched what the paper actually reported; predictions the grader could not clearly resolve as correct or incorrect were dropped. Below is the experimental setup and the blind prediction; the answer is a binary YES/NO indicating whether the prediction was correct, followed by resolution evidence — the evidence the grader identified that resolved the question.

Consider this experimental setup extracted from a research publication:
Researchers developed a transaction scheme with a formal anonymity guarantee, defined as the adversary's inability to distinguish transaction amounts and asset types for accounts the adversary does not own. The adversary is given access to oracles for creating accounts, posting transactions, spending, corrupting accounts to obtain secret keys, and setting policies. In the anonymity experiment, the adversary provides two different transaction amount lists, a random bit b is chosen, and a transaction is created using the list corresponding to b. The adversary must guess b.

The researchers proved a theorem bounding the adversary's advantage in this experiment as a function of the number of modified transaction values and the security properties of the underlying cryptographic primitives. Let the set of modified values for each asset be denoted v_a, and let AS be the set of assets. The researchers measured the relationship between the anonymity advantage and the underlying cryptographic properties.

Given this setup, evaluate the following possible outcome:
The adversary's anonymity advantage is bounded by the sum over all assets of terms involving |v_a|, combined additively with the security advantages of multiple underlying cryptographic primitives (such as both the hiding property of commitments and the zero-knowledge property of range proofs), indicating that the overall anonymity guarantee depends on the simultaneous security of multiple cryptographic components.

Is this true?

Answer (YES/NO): YES